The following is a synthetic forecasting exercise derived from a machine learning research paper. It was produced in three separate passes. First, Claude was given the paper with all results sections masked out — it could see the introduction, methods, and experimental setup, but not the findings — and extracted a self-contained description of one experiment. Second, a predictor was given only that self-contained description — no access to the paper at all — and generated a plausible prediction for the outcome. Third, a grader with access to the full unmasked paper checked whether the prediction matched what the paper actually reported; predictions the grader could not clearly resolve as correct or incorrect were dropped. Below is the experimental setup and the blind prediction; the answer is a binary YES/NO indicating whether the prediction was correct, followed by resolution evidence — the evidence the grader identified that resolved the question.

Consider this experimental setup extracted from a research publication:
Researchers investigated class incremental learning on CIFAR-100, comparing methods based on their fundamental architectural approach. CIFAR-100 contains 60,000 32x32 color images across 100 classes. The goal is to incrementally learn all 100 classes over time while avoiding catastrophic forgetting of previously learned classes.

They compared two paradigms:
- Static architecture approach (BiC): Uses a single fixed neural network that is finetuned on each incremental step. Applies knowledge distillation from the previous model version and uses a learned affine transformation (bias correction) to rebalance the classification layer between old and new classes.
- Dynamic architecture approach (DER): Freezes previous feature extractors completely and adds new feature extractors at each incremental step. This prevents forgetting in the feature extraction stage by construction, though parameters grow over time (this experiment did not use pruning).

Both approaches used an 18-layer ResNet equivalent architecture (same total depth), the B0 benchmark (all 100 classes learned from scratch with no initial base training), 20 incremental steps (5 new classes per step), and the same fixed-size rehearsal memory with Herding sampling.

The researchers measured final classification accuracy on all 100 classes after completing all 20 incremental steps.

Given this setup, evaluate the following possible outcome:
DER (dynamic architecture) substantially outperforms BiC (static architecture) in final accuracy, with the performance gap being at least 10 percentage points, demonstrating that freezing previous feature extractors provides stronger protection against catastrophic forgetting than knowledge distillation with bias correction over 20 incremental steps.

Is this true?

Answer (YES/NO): YES